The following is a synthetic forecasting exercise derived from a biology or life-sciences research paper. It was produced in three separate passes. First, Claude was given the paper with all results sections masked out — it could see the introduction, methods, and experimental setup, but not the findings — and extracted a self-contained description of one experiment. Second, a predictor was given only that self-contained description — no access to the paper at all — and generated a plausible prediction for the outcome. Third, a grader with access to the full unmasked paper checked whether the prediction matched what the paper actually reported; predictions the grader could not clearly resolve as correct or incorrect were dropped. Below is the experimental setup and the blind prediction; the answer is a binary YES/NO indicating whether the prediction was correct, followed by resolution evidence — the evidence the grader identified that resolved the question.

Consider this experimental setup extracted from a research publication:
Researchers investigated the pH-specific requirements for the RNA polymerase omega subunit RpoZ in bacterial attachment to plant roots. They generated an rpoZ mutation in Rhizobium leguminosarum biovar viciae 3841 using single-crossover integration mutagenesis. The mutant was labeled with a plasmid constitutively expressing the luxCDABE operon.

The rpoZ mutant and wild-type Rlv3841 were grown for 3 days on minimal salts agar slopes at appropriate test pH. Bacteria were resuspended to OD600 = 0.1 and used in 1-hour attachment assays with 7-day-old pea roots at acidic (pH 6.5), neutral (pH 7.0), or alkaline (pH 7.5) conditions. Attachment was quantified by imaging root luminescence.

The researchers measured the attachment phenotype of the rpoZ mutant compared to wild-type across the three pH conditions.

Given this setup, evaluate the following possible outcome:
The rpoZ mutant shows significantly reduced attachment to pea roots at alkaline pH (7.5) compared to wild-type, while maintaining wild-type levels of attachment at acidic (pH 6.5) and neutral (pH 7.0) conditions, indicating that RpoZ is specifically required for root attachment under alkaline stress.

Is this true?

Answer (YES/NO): YES